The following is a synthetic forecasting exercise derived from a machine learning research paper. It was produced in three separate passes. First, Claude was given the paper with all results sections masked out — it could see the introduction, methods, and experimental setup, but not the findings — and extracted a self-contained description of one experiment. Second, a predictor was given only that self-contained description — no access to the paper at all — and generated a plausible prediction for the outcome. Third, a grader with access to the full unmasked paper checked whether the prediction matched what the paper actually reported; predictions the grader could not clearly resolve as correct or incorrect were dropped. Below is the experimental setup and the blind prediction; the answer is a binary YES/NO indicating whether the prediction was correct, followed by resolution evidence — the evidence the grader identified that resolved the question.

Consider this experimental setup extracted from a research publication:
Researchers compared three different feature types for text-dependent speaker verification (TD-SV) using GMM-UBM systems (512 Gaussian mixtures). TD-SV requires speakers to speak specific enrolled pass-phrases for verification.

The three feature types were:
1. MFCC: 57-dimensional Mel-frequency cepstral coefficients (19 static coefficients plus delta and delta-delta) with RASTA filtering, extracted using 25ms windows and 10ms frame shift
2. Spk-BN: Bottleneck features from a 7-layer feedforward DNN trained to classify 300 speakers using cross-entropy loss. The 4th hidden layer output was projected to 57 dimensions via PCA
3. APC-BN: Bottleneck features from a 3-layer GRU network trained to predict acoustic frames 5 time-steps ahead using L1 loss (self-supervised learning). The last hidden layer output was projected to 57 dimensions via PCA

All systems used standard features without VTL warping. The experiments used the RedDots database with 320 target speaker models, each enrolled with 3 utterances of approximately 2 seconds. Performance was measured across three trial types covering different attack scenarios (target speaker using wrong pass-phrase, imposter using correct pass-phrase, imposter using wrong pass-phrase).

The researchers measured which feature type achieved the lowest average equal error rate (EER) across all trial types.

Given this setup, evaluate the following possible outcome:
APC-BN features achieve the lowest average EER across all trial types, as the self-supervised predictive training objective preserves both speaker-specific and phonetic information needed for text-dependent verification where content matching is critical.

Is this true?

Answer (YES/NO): YES